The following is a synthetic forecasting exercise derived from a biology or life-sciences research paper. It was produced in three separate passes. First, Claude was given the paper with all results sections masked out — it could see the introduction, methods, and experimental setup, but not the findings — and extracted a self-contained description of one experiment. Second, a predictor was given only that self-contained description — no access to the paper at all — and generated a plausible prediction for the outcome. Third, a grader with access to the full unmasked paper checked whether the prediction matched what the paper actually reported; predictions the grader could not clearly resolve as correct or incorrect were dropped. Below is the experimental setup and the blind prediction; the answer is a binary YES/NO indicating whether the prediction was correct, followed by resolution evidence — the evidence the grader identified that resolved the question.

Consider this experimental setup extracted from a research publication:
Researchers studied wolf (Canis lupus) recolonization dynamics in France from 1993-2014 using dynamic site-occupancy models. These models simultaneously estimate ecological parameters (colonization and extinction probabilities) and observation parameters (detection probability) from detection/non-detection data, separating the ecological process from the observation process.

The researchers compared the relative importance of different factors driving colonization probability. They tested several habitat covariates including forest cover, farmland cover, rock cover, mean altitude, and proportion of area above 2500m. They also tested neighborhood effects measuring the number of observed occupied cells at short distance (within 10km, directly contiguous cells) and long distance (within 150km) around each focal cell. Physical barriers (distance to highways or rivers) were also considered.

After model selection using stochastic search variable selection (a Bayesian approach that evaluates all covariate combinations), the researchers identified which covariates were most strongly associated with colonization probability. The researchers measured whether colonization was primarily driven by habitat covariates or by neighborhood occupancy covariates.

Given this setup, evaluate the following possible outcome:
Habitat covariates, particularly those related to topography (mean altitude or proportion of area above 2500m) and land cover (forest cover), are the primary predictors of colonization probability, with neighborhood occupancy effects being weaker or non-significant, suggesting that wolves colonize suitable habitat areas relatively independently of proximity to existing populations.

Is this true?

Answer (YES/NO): NO